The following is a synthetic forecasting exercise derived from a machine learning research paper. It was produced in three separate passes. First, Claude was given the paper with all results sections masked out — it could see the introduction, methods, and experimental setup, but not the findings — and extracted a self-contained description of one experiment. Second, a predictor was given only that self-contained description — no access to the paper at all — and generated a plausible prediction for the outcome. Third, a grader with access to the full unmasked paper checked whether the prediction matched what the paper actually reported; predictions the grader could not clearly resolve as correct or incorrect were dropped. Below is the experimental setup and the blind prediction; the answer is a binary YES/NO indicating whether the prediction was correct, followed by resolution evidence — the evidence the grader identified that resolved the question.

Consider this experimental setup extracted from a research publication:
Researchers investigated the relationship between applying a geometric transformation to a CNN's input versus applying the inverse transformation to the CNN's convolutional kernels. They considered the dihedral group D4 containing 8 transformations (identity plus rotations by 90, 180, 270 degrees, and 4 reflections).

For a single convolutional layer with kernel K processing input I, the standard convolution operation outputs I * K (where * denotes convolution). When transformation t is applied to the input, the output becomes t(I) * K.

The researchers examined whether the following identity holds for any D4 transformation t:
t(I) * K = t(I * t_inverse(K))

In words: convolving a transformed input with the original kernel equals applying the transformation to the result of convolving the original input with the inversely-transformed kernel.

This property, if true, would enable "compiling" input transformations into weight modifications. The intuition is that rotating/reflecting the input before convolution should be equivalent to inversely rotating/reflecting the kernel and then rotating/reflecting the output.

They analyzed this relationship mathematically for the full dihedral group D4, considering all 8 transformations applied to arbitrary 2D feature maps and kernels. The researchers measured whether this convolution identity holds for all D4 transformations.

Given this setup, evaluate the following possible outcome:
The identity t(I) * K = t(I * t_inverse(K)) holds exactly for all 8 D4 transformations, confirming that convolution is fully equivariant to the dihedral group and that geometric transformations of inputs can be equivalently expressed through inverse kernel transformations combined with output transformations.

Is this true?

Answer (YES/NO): YES